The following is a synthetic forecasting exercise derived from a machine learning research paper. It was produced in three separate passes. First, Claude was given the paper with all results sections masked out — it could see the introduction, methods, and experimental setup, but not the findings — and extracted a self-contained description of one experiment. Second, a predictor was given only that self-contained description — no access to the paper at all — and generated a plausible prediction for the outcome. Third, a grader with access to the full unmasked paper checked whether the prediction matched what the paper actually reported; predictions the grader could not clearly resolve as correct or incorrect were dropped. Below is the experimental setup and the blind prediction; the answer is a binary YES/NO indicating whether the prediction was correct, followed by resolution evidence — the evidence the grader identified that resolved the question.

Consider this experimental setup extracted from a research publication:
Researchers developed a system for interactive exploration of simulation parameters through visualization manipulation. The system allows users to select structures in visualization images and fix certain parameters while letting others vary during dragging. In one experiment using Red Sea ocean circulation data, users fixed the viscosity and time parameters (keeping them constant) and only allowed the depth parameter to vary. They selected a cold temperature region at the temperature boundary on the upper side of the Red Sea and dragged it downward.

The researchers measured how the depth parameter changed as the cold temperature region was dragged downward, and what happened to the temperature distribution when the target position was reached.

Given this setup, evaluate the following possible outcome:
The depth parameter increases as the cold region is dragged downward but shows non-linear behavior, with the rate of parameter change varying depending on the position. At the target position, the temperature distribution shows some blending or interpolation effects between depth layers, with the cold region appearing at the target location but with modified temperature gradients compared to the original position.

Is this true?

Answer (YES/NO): NO